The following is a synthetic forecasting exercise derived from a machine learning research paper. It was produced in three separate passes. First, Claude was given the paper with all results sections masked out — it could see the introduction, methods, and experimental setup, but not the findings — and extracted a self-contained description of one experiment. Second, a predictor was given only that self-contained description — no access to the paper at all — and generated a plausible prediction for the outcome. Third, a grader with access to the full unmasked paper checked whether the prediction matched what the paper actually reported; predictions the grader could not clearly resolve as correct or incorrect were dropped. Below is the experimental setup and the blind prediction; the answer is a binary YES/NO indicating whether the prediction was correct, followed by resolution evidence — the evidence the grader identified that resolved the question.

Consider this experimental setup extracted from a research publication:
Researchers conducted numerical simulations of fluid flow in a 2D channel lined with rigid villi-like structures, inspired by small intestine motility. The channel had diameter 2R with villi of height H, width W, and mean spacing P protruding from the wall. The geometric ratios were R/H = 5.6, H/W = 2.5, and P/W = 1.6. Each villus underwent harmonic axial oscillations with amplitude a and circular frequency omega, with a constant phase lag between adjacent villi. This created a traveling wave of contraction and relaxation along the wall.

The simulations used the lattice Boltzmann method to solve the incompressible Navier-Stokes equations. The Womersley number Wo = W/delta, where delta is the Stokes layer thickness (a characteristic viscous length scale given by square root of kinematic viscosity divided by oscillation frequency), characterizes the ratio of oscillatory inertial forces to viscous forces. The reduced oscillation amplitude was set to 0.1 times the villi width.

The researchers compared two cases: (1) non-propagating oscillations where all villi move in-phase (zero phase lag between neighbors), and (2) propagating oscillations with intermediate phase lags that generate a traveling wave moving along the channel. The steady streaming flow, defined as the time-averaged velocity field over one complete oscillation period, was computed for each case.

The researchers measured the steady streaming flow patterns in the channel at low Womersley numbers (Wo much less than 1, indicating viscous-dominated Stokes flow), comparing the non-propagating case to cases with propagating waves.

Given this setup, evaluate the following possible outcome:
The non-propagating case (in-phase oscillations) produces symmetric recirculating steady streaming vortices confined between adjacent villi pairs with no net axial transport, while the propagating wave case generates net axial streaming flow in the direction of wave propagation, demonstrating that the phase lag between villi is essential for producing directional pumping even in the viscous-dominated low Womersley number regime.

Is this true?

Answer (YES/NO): NO